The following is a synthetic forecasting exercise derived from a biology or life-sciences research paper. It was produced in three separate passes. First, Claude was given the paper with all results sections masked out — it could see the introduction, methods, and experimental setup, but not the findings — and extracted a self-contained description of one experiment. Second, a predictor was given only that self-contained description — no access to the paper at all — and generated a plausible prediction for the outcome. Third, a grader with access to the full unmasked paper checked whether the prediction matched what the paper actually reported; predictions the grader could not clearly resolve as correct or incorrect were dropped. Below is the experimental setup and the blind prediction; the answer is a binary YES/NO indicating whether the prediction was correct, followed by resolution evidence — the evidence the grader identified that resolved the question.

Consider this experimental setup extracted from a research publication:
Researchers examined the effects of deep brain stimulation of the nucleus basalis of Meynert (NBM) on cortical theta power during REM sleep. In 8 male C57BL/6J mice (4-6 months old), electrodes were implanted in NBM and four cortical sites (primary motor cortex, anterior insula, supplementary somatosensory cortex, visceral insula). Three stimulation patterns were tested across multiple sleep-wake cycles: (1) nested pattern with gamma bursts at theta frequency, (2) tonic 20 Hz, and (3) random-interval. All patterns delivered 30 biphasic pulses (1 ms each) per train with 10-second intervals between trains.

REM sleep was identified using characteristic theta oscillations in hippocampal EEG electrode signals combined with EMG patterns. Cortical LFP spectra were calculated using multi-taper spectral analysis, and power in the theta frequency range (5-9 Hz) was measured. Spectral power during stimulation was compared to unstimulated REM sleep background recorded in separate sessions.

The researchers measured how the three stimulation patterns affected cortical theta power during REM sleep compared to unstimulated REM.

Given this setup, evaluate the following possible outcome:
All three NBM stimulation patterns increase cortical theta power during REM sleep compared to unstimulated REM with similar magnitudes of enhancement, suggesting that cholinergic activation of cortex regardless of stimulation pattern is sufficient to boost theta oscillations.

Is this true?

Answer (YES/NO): NO